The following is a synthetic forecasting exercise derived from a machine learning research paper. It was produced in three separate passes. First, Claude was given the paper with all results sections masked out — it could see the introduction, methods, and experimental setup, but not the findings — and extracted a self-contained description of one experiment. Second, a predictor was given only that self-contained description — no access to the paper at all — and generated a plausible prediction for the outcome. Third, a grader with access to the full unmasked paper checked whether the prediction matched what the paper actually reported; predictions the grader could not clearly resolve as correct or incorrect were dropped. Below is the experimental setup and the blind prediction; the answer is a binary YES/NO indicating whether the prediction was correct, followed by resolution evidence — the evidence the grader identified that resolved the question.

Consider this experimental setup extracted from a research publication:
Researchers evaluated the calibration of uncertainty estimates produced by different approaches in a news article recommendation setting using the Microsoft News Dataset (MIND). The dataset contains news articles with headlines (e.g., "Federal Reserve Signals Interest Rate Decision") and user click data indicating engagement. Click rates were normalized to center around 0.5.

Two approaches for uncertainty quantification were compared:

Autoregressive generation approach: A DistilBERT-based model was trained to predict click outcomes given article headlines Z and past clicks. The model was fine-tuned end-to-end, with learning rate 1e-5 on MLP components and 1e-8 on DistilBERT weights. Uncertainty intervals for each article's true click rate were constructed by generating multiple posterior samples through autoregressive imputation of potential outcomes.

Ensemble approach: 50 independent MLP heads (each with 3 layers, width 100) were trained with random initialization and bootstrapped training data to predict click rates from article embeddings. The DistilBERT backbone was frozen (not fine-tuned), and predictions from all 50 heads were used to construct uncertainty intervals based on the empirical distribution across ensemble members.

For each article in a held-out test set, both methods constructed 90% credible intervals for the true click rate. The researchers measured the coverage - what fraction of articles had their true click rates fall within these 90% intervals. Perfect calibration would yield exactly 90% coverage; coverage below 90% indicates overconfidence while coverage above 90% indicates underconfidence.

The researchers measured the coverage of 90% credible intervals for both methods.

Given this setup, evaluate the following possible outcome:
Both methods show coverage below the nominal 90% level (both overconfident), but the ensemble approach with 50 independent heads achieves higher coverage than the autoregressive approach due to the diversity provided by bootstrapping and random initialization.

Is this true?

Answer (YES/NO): NO